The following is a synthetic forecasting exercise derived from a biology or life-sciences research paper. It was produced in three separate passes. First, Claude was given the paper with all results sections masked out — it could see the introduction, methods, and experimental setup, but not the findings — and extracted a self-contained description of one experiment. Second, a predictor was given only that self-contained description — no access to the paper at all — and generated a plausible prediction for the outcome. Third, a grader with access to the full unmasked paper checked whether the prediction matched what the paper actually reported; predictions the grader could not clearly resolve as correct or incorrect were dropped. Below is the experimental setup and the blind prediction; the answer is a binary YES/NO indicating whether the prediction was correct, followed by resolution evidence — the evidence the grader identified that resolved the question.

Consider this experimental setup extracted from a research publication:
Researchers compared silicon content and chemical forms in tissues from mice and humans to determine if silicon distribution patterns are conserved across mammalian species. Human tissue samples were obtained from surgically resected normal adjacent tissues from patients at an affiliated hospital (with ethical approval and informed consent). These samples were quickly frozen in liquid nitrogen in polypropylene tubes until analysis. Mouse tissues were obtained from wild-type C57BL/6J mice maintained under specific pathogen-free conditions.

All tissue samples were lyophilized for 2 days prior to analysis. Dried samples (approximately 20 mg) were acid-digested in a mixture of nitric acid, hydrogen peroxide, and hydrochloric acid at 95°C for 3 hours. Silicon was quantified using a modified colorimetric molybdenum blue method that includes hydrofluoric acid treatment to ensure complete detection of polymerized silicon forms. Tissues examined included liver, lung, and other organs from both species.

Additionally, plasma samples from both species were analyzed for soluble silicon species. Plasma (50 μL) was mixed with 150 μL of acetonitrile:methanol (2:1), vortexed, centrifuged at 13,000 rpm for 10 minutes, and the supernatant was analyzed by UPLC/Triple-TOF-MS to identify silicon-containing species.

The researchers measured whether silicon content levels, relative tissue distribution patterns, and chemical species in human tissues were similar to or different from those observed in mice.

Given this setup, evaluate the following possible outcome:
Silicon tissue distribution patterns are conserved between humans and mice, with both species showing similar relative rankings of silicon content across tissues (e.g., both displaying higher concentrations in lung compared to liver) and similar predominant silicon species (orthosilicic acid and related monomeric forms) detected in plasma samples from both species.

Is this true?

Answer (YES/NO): NO